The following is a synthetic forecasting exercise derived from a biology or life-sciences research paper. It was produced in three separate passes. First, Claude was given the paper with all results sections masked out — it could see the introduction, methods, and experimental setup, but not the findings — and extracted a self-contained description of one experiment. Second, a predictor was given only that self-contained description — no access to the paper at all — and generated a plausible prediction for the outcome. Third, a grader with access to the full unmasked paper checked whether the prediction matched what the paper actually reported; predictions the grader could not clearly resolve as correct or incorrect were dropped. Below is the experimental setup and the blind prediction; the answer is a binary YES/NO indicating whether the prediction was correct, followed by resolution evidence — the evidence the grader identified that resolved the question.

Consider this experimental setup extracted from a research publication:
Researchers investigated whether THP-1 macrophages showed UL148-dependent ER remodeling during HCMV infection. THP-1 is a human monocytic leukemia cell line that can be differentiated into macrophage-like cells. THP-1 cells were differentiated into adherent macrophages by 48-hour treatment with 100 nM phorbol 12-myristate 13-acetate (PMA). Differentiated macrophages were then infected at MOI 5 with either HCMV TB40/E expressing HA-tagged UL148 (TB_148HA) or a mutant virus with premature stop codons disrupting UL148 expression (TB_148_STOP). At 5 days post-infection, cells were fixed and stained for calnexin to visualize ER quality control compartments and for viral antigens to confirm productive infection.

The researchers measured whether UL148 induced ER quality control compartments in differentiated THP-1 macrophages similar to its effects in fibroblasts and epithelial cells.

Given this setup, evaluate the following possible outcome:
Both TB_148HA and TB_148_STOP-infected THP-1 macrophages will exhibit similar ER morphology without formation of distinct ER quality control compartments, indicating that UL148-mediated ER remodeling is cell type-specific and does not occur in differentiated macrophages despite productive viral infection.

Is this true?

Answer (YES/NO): NO